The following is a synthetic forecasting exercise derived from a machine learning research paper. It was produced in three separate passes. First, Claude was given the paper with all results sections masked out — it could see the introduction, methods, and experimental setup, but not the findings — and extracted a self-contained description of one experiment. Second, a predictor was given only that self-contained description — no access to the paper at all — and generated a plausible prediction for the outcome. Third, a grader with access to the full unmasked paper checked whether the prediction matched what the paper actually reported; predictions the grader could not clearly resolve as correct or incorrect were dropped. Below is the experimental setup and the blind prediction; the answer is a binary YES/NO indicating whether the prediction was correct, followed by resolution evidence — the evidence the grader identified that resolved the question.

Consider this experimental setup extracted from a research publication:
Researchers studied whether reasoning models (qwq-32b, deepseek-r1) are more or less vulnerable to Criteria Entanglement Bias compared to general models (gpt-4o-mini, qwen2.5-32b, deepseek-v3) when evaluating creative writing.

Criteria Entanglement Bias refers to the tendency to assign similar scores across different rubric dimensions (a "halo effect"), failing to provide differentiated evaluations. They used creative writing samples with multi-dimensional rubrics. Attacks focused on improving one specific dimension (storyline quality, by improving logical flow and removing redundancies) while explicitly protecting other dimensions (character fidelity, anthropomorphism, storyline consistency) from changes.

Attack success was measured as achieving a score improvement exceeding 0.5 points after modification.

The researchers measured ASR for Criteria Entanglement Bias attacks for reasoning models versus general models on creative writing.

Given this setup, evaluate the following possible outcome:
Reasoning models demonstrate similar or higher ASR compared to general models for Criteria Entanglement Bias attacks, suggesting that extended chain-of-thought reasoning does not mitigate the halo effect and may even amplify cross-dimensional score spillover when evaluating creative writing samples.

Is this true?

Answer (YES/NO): YES